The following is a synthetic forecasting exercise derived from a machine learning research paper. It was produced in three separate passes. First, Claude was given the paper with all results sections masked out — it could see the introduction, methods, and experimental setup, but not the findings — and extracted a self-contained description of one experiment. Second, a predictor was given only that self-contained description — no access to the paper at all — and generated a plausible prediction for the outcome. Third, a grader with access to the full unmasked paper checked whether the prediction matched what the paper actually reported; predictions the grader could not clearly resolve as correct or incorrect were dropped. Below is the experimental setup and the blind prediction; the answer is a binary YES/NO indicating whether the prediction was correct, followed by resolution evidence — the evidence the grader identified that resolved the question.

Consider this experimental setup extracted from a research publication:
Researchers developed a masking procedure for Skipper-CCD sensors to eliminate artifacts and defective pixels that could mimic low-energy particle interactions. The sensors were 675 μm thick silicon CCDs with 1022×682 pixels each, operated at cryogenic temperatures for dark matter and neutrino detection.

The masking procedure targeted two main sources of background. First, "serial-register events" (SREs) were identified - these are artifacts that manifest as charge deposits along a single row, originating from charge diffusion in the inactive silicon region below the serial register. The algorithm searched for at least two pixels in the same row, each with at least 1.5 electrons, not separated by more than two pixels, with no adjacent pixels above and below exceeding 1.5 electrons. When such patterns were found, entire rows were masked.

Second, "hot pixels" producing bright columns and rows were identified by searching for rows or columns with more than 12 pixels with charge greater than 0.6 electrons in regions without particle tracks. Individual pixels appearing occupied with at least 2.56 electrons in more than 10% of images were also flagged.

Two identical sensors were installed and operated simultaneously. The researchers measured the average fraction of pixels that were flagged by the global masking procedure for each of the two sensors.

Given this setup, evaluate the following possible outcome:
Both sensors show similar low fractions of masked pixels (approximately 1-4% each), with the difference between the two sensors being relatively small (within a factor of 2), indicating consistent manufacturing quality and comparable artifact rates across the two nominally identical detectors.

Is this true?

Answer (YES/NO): NO